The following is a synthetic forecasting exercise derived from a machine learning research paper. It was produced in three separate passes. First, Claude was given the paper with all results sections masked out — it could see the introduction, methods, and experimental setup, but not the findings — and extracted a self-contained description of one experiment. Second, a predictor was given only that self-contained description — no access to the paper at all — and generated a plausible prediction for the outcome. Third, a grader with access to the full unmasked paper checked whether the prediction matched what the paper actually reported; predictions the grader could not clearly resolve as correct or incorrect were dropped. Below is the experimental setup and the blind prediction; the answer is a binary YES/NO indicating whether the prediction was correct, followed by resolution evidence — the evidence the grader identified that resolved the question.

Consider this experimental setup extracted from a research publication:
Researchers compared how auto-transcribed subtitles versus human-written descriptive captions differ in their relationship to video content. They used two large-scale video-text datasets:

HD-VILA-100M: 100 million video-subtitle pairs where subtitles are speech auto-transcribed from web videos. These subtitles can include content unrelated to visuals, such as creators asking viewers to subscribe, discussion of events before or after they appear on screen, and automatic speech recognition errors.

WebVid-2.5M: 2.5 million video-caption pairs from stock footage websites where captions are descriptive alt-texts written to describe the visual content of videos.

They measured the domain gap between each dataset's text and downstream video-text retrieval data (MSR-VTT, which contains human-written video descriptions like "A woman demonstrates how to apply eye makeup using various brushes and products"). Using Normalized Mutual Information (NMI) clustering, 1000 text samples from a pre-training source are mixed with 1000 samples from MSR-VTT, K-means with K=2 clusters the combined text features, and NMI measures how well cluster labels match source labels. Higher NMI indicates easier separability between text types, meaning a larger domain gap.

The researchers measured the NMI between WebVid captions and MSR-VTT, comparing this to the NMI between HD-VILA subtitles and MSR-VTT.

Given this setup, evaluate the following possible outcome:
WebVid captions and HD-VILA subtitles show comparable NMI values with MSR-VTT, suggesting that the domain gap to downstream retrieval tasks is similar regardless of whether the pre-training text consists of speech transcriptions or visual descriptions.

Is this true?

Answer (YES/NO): NO